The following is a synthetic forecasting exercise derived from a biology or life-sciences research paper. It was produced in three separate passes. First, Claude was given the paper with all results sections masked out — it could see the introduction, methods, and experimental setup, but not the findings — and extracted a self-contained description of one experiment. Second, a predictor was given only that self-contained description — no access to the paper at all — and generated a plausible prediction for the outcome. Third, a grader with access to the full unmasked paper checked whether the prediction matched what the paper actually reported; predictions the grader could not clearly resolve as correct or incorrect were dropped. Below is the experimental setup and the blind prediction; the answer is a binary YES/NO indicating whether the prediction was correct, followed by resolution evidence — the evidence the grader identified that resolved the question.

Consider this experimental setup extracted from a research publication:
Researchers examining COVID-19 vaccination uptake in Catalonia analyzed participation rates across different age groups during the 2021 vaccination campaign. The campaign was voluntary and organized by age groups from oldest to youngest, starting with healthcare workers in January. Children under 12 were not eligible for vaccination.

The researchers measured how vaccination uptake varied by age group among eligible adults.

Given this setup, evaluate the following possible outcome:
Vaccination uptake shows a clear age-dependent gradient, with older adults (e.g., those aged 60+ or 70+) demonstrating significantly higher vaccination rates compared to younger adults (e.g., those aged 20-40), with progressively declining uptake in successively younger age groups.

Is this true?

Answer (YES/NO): NO